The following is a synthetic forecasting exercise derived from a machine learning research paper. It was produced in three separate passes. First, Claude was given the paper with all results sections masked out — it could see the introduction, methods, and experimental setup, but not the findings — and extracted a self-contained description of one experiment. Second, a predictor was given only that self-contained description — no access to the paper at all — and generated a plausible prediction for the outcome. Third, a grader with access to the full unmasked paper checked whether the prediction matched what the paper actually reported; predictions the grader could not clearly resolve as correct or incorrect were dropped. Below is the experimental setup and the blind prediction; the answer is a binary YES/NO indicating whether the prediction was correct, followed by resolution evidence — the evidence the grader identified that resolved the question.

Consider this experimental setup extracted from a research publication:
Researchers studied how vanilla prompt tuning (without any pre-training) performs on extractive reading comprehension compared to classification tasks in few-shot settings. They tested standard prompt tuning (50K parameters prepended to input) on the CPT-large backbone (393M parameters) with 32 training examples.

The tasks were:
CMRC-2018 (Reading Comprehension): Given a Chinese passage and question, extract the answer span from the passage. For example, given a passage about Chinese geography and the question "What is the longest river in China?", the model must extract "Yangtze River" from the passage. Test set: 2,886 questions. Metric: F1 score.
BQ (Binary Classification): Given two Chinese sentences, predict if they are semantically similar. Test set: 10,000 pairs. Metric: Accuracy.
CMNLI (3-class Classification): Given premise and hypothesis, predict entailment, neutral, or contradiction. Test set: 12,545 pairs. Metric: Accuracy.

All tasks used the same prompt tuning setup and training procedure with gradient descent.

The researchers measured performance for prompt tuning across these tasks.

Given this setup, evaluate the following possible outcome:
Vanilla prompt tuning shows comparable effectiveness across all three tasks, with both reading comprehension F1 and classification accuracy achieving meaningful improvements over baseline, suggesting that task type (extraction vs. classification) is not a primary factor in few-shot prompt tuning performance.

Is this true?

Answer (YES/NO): NO